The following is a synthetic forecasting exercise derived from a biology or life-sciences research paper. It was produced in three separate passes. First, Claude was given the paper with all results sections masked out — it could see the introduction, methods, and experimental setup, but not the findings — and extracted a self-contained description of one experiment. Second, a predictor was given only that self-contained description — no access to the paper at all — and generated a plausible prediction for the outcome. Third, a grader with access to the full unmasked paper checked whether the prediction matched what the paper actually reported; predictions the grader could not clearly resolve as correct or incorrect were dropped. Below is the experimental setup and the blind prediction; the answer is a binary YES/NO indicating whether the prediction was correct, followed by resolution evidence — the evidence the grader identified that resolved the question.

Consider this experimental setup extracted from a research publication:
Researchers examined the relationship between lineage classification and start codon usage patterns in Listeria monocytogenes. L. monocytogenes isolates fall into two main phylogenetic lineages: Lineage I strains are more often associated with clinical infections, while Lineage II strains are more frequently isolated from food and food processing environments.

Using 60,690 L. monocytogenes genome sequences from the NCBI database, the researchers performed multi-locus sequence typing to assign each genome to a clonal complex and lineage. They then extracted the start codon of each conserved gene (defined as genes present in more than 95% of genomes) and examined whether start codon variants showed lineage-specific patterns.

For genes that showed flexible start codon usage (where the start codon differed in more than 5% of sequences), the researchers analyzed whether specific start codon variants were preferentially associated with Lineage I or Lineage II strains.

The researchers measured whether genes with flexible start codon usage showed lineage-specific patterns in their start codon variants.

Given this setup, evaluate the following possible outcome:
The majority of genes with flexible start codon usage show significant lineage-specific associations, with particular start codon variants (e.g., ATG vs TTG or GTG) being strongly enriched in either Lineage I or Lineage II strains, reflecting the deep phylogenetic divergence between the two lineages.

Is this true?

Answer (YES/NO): YES